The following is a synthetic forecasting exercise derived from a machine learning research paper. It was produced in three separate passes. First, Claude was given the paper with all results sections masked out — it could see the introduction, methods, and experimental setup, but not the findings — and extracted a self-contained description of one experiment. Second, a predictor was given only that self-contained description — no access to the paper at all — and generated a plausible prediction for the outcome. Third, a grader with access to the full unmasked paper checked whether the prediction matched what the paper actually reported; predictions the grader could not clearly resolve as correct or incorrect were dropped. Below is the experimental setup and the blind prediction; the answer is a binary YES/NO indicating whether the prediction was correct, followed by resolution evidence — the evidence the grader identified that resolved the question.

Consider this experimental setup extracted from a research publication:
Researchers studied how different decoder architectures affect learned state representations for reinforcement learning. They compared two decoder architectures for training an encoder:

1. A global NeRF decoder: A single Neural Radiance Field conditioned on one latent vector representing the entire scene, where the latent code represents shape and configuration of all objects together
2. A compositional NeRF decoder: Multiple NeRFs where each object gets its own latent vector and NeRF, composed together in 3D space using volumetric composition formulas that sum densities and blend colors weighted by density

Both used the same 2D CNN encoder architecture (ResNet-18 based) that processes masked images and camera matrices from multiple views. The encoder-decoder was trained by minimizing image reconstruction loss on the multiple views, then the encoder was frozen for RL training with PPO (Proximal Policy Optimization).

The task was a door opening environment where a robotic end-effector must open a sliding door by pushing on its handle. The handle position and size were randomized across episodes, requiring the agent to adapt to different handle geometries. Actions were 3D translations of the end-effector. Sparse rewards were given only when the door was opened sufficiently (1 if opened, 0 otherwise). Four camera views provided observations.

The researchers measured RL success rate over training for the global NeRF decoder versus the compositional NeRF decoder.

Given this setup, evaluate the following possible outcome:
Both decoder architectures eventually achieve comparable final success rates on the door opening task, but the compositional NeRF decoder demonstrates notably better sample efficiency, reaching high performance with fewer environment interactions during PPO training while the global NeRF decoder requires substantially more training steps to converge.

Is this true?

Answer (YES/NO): NO